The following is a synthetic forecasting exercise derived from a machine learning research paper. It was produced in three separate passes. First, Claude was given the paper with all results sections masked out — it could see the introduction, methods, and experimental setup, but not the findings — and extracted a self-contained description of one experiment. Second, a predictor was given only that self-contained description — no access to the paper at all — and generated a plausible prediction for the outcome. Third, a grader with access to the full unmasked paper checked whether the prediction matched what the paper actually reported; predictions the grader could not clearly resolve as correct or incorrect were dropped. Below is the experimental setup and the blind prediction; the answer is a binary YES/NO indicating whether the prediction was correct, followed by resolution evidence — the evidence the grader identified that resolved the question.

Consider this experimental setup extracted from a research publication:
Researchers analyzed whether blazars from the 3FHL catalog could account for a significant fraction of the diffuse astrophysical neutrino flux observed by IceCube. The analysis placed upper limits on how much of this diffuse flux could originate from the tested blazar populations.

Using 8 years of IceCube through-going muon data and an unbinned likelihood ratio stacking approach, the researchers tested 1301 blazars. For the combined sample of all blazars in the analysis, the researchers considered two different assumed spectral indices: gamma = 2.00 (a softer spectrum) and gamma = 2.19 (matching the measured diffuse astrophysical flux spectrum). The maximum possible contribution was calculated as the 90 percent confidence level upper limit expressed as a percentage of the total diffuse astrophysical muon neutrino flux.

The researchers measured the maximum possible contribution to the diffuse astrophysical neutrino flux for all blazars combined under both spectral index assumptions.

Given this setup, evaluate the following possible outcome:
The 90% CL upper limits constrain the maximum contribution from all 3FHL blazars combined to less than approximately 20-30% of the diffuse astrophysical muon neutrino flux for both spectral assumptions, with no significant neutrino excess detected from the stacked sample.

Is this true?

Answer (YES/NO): YES